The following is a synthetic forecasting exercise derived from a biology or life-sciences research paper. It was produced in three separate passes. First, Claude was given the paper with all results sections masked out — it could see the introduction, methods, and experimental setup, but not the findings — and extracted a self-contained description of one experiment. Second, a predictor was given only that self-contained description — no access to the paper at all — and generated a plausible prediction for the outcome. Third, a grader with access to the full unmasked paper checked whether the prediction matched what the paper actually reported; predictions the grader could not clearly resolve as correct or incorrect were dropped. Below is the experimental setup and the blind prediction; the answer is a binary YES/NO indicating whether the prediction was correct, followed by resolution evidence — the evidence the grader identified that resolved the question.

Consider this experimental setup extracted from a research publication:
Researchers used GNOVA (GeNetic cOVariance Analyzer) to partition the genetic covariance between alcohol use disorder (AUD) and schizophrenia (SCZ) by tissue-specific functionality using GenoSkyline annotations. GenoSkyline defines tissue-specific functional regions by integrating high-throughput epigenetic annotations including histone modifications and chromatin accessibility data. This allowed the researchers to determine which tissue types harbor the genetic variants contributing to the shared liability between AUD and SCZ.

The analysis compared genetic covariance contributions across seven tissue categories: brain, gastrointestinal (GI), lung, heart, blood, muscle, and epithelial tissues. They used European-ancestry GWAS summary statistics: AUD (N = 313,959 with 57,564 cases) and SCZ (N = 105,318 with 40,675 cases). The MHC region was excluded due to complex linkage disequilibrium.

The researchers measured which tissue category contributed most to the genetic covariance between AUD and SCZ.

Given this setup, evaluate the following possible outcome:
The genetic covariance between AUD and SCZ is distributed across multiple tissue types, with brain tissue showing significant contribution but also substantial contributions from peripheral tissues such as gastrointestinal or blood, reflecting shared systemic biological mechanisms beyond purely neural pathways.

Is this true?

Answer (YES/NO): NO